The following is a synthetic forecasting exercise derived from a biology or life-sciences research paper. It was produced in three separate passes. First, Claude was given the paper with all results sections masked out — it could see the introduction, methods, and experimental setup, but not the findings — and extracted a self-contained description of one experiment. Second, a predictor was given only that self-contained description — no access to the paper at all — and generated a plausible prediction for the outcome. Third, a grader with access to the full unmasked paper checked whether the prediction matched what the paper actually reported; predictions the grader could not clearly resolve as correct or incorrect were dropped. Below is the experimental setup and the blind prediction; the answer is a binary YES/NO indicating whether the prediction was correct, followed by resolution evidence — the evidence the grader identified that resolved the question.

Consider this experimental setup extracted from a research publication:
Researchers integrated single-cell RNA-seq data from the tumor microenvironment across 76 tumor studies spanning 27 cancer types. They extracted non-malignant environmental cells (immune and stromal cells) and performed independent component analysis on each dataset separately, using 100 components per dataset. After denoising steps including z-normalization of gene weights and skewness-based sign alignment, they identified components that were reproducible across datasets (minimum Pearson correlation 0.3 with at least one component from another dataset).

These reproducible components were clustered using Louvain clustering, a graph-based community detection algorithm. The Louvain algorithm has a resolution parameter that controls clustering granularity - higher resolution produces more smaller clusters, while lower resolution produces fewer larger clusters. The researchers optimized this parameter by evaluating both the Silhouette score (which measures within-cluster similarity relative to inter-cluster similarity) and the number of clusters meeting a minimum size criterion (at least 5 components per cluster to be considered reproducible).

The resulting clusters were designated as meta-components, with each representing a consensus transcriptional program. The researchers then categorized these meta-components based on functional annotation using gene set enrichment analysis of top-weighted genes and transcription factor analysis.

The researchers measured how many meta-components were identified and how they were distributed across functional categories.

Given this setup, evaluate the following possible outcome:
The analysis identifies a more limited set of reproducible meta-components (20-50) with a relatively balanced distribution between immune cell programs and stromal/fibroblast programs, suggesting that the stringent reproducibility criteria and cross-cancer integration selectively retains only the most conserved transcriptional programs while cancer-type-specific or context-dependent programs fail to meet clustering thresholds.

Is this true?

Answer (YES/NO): NO